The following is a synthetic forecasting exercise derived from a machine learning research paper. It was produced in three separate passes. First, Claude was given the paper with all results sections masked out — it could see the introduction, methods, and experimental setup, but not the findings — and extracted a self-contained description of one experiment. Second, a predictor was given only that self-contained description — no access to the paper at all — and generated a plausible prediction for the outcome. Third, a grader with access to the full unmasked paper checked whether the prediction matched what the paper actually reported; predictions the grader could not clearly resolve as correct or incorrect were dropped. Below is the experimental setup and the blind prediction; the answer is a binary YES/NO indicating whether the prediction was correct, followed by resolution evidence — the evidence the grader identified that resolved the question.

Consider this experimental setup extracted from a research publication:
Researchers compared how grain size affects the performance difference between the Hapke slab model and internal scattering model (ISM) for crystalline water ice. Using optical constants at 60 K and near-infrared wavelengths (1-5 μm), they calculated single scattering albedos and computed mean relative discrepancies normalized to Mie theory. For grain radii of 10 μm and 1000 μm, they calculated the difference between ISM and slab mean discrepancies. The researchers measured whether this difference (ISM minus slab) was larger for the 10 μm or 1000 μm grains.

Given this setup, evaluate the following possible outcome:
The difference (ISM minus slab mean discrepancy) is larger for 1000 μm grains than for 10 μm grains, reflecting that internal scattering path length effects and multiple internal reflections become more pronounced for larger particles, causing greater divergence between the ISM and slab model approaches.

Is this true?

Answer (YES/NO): YES